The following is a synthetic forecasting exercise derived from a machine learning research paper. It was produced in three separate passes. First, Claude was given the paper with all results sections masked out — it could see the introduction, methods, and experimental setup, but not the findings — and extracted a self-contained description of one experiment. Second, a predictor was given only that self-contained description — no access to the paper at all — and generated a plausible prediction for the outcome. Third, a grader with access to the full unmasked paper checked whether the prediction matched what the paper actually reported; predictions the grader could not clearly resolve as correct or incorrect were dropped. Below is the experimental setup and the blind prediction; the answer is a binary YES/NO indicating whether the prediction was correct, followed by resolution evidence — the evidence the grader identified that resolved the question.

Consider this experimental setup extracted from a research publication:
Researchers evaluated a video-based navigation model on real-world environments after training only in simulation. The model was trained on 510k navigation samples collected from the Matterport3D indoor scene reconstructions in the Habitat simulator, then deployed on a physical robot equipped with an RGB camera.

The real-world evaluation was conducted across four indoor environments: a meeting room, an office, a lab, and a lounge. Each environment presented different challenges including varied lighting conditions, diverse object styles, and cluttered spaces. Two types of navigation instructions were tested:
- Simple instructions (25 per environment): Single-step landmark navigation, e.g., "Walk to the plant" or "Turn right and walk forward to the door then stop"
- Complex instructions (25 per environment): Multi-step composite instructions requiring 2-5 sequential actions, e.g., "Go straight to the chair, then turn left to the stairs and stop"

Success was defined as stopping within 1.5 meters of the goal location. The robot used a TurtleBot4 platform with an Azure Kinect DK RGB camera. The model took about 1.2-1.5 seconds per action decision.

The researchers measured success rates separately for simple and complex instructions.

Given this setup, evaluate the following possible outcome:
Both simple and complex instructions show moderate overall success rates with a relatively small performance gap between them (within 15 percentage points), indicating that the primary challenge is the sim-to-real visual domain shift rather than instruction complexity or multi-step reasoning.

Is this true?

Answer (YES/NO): NO